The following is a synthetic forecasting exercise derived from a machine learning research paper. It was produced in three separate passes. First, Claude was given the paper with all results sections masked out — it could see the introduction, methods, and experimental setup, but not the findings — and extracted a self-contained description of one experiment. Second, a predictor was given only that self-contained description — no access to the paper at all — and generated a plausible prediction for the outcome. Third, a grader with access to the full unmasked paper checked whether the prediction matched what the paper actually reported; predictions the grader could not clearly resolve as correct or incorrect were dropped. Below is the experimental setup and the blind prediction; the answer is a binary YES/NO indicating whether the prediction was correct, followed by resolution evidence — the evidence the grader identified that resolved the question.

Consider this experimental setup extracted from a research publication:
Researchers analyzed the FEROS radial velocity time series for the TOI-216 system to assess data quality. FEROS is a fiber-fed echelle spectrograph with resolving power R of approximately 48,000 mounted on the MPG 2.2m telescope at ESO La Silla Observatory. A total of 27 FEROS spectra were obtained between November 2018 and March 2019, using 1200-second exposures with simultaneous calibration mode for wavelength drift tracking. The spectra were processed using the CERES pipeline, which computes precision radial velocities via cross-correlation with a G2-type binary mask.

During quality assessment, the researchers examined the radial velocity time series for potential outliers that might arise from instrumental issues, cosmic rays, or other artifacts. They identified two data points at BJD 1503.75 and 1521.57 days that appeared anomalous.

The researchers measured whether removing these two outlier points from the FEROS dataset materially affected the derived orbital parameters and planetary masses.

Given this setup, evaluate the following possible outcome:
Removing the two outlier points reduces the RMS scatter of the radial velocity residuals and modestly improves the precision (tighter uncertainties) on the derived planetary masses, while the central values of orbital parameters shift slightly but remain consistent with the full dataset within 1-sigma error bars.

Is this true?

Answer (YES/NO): NO